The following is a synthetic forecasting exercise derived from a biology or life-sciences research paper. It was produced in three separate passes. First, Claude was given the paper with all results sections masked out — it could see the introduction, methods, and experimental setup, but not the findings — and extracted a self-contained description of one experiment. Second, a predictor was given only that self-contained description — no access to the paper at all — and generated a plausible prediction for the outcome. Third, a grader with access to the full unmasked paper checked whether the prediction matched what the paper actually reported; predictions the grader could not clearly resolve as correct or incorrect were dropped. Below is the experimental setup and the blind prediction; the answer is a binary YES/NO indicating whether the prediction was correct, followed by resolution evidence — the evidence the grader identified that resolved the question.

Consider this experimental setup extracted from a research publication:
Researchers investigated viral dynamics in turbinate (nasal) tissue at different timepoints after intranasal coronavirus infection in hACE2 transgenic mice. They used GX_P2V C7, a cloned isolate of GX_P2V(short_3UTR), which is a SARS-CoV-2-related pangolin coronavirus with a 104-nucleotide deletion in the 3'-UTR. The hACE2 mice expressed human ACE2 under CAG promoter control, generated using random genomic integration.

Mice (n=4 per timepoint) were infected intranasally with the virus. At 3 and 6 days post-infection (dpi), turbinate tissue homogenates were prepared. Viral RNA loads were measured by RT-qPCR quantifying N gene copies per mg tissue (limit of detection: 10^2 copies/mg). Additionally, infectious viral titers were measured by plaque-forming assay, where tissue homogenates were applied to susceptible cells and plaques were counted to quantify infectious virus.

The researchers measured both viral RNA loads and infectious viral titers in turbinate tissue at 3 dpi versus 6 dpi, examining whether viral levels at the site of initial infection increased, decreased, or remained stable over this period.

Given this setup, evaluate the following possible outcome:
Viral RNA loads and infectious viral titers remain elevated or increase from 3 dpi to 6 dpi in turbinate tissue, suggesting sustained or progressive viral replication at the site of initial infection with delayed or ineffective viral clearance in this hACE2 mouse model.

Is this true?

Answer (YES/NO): YES